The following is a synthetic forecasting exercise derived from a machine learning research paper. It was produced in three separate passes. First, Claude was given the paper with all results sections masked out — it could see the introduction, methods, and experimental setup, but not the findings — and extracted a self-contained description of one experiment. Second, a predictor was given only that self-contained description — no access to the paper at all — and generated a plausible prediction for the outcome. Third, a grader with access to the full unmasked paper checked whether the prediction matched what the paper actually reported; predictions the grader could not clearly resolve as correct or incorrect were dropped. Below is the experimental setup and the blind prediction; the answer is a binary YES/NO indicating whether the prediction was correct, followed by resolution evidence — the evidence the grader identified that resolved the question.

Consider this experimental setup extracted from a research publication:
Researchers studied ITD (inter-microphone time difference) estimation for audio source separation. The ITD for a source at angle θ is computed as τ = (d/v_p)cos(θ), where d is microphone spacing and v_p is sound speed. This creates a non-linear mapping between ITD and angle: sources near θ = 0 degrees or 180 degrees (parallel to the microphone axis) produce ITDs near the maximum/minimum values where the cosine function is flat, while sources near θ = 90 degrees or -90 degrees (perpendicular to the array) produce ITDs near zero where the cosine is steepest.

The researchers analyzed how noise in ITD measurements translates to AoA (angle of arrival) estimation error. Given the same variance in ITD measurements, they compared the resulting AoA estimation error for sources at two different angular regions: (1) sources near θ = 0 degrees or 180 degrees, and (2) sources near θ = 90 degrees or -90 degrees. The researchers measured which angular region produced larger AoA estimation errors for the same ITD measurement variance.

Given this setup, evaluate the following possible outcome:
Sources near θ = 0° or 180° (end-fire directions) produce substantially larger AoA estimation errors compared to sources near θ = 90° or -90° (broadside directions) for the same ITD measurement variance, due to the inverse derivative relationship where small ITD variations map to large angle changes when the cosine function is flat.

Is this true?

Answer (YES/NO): YES